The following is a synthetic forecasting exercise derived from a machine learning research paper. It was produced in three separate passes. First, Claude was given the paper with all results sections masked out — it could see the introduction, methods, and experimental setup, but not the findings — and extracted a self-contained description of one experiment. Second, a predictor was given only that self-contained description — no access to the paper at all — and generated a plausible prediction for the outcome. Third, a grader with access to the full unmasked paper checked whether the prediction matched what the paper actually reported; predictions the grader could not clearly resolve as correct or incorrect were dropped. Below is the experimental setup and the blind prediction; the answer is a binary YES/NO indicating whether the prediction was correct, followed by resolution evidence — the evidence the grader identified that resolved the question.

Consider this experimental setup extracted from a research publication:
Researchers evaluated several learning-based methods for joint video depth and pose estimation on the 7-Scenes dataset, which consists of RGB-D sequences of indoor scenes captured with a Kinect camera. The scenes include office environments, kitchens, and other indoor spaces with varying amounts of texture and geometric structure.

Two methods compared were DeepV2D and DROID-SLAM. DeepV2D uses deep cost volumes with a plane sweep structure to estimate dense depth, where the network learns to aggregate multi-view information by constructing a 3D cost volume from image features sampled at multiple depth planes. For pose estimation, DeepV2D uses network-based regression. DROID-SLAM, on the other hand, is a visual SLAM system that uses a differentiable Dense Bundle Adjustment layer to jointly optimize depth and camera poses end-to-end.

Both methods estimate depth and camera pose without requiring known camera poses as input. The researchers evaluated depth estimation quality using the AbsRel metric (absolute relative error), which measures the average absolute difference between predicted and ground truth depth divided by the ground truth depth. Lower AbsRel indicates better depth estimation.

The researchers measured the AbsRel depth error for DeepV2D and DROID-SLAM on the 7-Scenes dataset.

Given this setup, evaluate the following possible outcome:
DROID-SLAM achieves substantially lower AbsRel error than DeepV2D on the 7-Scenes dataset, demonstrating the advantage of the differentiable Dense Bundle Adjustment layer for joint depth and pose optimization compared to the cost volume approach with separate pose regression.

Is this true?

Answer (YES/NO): NO